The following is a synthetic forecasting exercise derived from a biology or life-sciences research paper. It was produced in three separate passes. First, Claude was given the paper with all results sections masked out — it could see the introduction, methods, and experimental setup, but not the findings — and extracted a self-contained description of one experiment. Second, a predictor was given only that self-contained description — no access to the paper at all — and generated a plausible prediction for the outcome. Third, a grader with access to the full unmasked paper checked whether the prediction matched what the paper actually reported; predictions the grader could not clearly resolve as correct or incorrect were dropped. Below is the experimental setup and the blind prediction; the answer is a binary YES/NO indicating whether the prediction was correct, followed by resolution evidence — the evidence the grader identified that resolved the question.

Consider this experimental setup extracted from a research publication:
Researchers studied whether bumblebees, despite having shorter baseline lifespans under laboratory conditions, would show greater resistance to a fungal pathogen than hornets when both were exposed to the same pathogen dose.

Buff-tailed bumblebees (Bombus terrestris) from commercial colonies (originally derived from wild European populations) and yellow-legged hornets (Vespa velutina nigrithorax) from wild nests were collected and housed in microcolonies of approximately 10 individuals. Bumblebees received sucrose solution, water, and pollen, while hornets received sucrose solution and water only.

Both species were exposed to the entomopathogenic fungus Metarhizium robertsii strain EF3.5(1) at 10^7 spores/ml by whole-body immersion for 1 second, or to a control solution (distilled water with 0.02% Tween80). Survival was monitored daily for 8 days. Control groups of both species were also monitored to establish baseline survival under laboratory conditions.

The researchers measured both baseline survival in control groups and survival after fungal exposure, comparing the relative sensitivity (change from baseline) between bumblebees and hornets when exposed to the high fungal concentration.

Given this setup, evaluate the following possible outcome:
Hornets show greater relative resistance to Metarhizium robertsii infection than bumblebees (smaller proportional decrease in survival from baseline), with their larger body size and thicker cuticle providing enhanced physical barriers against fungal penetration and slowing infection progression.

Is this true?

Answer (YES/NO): NO